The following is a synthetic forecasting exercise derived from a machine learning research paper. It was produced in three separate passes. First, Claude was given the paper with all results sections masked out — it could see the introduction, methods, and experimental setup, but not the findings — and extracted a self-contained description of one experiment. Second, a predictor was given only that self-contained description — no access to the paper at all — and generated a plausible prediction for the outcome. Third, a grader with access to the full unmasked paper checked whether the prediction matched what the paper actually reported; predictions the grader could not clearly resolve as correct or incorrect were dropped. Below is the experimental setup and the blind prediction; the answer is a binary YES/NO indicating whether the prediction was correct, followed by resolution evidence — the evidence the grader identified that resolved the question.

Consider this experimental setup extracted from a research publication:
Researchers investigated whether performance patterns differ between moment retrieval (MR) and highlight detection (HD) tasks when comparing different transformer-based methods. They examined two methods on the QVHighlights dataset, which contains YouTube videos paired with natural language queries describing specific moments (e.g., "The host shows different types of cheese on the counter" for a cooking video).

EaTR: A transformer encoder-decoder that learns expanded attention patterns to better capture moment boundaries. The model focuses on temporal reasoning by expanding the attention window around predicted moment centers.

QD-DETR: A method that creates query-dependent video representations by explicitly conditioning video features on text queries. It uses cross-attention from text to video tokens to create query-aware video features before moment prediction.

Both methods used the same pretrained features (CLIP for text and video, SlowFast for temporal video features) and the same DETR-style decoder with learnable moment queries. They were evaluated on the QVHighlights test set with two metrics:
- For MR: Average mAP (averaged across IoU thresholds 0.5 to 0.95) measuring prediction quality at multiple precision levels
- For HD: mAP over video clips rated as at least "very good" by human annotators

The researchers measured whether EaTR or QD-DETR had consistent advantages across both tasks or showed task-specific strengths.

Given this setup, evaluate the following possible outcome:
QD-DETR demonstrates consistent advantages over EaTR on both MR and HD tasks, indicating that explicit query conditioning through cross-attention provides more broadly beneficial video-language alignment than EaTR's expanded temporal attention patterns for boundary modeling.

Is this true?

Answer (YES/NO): NO